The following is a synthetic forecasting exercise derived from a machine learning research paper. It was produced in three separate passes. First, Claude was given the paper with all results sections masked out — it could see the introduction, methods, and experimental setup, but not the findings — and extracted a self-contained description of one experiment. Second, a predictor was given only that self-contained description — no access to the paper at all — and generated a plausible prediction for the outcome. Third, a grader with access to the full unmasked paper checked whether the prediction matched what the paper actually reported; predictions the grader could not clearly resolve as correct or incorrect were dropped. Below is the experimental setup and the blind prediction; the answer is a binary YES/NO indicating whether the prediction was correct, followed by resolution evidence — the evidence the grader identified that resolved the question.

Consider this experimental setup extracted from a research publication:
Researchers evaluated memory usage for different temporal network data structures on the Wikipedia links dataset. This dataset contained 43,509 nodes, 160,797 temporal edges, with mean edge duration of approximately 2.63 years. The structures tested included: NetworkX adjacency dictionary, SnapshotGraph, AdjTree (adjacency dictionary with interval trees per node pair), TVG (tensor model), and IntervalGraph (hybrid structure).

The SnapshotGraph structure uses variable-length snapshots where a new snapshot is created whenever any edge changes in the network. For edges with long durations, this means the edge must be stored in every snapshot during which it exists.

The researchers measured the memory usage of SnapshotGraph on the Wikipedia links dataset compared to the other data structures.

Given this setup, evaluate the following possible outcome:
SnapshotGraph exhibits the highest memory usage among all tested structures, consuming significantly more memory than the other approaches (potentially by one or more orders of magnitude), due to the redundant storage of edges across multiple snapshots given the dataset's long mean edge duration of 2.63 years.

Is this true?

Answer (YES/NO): YES